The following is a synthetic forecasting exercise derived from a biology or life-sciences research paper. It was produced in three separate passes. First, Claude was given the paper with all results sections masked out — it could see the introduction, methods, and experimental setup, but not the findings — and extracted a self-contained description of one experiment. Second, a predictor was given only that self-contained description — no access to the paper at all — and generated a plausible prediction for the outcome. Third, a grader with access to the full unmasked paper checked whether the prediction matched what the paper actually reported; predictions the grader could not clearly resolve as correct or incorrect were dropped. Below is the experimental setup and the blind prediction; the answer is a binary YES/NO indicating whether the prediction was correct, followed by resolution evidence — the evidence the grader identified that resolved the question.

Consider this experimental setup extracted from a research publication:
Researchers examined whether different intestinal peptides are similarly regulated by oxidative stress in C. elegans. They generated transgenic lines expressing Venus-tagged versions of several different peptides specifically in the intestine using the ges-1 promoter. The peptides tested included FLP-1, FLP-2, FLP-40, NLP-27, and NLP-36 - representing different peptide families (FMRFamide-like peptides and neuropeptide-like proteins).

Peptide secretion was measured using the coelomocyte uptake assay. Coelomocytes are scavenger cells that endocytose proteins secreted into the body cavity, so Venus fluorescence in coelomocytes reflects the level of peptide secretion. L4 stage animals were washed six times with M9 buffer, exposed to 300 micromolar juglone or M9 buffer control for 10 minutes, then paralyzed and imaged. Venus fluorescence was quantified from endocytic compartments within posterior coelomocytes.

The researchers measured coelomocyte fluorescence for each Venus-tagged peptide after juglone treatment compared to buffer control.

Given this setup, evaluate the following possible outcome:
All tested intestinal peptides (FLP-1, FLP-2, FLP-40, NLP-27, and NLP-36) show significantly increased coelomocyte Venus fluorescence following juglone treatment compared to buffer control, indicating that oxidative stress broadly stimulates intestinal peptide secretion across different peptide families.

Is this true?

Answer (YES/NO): NO